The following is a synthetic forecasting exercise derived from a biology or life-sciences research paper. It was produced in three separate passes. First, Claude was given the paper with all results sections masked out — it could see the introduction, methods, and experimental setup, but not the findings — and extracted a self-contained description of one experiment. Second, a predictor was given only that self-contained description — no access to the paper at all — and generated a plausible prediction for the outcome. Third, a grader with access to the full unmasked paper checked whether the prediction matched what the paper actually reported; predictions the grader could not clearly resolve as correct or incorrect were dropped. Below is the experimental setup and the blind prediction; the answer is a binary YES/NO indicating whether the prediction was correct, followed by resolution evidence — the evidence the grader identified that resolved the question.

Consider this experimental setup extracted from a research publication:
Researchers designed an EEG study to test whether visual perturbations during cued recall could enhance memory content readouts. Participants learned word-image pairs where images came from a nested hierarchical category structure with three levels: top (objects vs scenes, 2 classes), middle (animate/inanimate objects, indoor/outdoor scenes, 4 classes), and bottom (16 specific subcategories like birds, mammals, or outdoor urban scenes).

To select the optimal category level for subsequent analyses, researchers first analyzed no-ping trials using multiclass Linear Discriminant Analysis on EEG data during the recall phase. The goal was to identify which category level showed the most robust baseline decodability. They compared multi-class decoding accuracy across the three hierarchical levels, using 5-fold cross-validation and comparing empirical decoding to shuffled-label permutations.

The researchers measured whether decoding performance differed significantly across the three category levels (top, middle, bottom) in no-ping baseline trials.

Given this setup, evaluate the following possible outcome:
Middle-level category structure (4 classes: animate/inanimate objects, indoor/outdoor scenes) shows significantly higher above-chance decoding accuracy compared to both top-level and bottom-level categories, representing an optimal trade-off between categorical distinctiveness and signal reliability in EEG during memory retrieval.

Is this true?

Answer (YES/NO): NO